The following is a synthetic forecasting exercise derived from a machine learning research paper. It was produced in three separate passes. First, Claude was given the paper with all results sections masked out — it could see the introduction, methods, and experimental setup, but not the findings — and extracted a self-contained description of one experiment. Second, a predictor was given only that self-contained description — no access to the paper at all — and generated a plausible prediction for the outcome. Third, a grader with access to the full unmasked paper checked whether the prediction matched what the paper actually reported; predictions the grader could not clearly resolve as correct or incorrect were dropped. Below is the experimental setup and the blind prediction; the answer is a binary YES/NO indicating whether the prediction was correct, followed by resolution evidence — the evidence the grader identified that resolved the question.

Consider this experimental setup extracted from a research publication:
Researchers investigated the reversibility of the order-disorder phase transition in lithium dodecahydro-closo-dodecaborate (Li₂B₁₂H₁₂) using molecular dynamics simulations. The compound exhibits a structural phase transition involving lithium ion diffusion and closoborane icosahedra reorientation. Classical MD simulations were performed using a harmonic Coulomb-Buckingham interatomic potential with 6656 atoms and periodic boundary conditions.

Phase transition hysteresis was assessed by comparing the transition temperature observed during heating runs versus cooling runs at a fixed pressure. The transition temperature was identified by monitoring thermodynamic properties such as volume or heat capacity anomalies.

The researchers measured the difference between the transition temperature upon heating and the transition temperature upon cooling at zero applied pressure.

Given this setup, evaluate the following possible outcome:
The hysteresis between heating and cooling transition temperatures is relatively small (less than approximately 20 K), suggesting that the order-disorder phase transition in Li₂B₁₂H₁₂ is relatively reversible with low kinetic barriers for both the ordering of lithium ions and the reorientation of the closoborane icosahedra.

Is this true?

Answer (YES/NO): NO